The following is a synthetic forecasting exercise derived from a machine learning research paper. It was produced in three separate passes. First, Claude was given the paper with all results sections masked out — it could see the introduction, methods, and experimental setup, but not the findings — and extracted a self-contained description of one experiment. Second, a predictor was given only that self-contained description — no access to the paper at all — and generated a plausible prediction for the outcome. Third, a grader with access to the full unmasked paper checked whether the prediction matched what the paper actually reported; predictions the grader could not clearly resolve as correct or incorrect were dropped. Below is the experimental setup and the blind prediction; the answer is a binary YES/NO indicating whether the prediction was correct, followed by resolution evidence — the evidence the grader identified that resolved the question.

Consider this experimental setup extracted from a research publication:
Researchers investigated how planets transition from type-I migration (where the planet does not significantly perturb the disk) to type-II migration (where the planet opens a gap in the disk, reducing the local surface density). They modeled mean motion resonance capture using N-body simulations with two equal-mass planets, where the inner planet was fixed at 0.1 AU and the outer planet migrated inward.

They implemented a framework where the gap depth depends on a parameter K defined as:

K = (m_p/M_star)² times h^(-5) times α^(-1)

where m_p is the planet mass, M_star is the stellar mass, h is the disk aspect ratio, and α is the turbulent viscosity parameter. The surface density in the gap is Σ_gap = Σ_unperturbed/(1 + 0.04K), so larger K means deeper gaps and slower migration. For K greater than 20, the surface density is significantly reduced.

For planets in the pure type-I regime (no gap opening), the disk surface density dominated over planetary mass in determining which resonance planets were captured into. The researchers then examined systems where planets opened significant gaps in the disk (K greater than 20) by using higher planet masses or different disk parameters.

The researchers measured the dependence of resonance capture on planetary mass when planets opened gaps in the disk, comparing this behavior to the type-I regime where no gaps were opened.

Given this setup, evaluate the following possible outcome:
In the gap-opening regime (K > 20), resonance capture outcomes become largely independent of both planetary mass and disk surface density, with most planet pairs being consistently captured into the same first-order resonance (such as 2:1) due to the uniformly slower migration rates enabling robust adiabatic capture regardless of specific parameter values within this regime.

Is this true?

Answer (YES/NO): NO